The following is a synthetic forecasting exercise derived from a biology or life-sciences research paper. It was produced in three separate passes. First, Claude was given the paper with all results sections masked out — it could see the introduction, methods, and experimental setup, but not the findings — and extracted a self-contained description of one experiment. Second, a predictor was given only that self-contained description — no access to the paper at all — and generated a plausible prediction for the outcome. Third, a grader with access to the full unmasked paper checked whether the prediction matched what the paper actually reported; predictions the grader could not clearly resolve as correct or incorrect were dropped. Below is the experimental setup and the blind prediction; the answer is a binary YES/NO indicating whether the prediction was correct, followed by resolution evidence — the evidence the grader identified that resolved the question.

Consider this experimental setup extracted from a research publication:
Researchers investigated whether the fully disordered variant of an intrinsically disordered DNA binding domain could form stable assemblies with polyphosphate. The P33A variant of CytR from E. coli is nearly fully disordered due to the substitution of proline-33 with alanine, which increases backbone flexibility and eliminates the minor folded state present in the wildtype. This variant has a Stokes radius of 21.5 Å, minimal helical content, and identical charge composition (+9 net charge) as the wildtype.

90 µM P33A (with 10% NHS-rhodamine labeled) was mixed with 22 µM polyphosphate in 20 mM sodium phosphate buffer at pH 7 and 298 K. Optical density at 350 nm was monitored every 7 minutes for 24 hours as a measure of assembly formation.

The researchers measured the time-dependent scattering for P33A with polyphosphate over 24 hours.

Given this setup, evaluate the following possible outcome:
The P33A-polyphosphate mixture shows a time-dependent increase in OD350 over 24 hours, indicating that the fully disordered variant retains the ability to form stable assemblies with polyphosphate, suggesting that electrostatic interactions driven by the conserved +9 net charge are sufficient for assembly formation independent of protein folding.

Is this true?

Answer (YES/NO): NO